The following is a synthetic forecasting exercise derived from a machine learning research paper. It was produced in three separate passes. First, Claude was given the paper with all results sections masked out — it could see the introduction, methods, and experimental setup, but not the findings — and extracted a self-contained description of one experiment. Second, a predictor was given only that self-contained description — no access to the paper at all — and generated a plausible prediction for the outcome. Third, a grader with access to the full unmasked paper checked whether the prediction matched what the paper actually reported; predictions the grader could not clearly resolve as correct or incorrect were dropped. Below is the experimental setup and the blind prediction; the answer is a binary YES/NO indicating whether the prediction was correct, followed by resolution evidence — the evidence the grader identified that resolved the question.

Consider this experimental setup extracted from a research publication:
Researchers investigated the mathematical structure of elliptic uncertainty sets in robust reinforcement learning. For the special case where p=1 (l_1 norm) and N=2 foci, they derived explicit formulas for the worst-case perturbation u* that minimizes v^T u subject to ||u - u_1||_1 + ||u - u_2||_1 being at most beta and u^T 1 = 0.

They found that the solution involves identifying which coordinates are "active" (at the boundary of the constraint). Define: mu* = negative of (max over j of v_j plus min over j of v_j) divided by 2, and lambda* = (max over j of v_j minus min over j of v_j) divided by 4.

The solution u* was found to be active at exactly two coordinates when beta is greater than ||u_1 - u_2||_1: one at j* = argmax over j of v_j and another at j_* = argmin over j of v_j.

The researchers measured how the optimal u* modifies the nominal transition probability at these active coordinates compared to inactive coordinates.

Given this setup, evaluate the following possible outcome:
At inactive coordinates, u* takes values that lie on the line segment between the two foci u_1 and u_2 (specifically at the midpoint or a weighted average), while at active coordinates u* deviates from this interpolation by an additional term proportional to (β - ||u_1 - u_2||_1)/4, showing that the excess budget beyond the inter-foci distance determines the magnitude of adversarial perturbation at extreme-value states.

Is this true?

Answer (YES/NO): NO